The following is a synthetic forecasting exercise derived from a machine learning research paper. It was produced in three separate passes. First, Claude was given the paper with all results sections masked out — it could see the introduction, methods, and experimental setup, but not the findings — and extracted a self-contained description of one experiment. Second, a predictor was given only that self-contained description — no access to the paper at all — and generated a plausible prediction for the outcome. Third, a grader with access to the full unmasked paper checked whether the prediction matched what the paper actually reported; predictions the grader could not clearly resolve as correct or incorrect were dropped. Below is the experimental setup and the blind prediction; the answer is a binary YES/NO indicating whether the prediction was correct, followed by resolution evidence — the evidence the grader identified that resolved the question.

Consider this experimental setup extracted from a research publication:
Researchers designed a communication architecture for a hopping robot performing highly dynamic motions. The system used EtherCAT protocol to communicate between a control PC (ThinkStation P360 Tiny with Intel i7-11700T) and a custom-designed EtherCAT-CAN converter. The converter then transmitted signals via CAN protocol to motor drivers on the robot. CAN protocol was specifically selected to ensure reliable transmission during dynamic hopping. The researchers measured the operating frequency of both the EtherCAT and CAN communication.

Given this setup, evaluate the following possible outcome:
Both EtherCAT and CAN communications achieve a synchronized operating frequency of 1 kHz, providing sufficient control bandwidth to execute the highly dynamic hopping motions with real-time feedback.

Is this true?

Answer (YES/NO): NO